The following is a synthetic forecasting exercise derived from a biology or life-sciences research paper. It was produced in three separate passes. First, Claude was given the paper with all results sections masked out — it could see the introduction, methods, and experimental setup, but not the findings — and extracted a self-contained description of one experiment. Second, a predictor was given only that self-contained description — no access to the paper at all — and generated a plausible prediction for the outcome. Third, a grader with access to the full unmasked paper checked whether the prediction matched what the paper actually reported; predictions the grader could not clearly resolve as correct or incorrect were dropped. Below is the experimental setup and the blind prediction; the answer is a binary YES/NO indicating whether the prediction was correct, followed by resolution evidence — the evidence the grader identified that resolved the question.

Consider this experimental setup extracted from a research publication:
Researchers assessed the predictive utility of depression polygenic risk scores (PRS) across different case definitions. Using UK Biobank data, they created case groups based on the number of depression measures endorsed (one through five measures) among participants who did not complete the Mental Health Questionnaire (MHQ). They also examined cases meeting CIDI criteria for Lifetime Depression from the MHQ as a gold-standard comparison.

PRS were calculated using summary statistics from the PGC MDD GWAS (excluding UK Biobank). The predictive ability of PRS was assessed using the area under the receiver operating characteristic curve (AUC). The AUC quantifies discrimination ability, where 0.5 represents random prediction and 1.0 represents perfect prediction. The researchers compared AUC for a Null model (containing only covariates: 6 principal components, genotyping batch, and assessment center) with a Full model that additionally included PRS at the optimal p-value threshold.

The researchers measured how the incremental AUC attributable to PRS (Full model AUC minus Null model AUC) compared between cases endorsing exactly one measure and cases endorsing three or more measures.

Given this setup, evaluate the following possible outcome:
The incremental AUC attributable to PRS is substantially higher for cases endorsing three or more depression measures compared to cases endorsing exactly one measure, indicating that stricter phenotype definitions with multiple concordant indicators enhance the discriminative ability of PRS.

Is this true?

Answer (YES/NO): YES